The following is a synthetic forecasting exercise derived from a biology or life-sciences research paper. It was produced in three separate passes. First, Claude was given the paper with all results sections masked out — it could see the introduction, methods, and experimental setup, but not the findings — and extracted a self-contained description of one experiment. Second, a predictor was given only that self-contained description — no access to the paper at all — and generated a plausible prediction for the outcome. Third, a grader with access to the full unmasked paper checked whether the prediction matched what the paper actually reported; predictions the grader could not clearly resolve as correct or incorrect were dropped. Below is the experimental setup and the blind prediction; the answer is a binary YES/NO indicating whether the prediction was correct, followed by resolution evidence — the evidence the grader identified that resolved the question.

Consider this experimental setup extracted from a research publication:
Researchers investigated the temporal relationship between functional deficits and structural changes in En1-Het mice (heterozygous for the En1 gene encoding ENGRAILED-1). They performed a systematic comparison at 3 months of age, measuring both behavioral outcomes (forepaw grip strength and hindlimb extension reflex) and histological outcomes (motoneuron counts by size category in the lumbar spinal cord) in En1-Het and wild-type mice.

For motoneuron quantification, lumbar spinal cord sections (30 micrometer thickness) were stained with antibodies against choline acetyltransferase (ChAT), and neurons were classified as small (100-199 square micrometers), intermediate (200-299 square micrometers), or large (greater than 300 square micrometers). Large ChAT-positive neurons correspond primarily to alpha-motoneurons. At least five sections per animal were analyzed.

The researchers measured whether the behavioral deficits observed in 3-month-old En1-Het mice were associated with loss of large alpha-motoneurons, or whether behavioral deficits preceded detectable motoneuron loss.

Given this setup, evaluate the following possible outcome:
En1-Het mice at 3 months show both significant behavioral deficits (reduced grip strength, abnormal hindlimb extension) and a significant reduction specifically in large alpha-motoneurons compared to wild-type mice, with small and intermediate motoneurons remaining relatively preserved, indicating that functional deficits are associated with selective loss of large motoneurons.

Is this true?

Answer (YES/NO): NO